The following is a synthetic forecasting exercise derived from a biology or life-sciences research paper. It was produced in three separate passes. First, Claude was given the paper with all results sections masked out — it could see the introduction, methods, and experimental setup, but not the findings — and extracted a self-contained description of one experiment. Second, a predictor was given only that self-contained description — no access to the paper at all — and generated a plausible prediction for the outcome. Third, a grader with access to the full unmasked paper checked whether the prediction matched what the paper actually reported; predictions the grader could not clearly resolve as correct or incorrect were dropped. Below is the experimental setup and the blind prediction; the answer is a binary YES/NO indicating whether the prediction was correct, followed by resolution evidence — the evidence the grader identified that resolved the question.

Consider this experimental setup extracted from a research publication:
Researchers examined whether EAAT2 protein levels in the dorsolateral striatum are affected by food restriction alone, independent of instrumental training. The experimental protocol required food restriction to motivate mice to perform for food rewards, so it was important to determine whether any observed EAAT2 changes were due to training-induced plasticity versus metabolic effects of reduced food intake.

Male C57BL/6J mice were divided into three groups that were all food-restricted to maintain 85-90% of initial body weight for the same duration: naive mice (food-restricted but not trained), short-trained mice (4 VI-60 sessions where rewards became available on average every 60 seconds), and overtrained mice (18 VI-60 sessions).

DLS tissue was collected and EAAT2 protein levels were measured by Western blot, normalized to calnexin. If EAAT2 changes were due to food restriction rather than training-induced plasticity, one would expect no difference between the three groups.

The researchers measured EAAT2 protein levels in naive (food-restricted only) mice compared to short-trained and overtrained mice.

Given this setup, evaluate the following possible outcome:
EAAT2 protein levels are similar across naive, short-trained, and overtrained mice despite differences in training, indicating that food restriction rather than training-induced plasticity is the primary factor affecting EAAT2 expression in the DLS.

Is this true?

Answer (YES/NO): NO